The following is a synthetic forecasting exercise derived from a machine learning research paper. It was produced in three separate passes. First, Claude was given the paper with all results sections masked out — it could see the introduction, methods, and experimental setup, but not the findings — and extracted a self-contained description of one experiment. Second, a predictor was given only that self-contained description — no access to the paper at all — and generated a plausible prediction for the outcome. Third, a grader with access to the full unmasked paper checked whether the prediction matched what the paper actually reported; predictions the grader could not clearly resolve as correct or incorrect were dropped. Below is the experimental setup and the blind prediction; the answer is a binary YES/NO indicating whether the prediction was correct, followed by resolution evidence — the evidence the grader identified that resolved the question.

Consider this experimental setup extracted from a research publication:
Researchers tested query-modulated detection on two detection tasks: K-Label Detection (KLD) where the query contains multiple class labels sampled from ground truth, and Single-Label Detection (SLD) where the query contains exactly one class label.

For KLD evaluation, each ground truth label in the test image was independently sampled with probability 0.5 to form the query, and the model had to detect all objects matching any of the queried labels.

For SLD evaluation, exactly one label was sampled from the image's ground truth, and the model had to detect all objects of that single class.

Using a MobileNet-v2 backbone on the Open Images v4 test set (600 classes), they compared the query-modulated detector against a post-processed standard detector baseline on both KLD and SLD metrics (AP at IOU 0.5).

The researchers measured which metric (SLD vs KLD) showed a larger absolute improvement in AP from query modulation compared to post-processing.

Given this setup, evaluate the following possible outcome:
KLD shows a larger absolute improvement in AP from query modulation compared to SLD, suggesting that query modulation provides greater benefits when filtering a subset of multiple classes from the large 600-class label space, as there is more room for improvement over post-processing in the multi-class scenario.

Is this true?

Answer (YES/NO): NO